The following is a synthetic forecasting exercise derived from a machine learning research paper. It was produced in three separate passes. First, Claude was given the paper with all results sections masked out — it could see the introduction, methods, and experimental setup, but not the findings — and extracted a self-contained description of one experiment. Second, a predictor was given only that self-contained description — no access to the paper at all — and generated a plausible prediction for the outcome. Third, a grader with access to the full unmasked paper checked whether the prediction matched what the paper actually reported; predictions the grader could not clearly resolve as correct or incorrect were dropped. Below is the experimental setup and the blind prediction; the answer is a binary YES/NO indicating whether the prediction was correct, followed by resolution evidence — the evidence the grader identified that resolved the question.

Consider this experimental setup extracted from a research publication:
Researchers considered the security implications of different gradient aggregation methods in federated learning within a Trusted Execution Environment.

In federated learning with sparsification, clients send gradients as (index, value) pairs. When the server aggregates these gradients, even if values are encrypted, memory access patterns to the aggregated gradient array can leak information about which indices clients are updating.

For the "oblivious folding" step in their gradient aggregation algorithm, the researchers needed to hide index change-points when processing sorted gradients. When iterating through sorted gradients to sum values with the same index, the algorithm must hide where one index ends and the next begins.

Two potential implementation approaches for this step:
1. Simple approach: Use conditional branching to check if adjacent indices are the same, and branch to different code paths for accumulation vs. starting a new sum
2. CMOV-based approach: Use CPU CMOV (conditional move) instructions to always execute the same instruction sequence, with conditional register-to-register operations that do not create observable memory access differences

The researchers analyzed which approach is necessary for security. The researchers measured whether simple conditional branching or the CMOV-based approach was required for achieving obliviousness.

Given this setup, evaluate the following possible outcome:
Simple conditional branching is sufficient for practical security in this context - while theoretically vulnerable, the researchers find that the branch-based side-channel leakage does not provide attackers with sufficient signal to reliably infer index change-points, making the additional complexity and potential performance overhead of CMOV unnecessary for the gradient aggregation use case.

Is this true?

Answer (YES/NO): NO